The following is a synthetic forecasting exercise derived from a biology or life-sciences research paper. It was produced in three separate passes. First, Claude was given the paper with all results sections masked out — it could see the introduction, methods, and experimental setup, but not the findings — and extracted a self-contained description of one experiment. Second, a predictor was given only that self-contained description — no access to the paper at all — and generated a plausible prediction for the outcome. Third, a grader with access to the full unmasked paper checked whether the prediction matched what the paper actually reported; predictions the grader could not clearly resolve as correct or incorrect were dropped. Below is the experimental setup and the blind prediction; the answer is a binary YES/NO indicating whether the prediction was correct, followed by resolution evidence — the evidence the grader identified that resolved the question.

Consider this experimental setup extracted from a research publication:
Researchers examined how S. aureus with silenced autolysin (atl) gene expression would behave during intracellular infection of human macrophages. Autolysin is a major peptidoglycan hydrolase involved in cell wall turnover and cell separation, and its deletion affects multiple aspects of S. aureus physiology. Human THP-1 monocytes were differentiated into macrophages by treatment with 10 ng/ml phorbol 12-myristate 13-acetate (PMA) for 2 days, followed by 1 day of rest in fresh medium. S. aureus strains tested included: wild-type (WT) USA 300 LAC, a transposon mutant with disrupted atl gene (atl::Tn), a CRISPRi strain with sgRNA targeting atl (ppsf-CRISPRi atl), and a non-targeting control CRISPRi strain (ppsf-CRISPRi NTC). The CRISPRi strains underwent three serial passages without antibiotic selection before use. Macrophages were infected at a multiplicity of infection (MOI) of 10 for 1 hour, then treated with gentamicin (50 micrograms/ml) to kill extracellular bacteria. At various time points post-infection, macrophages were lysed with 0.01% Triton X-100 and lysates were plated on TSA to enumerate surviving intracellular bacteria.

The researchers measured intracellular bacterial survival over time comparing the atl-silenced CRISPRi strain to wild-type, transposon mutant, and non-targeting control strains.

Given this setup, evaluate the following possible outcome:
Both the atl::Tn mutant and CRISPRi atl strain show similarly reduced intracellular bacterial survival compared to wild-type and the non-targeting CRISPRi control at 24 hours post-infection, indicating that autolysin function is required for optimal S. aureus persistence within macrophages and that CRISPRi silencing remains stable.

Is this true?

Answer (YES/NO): YES